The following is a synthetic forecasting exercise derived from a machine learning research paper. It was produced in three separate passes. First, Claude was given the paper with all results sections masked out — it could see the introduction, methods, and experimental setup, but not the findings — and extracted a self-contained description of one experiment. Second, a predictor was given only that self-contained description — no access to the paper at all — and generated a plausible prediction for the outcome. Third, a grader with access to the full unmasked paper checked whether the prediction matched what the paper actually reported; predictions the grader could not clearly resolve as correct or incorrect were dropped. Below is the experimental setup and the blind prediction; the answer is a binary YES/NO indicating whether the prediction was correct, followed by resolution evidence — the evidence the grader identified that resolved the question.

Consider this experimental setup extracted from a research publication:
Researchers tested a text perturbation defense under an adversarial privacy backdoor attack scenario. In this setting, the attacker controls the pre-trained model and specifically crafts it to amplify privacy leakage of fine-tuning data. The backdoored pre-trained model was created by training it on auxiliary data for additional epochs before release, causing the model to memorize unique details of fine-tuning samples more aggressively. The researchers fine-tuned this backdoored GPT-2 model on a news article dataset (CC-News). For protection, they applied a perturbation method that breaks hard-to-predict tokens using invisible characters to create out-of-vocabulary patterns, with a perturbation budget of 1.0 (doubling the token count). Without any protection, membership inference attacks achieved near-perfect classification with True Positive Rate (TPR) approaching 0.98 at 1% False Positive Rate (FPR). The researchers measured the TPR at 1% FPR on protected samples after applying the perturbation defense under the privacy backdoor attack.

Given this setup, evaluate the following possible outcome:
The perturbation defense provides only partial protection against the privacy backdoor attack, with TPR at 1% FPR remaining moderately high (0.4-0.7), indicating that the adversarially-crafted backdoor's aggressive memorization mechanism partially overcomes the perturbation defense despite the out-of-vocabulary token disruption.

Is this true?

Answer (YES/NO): NO